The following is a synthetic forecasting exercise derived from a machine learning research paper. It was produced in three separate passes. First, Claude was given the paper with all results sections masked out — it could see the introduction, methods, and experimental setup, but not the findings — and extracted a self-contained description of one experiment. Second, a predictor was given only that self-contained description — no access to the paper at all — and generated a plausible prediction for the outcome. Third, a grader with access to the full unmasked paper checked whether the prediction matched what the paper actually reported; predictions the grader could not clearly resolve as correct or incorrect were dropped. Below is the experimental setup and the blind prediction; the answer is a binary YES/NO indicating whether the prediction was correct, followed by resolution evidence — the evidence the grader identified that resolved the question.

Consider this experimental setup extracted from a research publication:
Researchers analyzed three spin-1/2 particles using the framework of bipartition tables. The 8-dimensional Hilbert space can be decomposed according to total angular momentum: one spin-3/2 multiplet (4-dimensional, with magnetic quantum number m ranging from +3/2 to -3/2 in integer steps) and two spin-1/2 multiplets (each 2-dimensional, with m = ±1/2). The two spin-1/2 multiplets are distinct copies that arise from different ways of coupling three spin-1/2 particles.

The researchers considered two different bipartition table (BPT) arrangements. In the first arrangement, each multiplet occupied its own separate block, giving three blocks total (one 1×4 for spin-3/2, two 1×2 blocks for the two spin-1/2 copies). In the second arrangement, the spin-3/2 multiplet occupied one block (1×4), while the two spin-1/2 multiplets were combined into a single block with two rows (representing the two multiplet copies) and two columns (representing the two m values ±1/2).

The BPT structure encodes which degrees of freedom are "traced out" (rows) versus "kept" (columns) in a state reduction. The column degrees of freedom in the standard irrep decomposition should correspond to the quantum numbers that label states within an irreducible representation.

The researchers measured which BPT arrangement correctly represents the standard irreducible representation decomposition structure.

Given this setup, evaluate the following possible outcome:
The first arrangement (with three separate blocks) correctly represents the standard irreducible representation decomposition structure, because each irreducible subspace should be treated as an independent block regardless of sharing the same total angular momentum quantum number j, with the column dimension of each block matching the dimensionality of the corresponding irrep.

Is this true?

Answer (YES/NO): NO